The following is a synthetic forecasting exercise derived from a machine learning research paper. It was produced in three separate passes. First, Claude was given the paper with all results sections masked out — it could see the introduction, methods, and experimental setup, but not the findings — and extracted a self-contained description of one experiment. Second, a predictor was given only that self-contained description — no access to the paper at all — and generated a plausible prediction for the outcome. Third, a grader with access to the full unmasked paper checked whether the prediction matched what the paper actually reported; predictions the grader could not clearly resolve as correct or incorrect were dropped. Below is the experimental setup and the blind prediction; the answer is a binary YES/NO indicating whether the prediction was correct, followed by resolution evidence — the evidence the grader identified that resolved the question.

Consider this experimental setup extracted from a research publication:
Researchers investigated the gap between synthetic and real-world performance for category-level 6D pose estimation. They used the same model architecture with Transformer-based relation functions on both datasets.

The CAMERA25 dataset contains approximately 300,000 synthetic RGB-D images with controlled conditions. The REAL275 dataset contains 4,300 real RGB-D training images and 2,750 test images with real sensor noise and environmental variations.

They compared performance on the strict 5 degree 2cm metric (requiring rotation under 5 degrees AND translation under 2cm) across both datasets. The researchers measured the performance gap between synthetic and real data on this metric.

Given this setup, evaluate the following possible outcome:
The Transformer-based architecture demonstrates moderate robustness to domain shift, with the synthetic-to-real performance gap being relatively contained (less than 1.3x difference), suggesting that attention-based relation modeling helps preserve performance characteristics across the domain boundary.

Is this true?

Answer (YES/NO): NO